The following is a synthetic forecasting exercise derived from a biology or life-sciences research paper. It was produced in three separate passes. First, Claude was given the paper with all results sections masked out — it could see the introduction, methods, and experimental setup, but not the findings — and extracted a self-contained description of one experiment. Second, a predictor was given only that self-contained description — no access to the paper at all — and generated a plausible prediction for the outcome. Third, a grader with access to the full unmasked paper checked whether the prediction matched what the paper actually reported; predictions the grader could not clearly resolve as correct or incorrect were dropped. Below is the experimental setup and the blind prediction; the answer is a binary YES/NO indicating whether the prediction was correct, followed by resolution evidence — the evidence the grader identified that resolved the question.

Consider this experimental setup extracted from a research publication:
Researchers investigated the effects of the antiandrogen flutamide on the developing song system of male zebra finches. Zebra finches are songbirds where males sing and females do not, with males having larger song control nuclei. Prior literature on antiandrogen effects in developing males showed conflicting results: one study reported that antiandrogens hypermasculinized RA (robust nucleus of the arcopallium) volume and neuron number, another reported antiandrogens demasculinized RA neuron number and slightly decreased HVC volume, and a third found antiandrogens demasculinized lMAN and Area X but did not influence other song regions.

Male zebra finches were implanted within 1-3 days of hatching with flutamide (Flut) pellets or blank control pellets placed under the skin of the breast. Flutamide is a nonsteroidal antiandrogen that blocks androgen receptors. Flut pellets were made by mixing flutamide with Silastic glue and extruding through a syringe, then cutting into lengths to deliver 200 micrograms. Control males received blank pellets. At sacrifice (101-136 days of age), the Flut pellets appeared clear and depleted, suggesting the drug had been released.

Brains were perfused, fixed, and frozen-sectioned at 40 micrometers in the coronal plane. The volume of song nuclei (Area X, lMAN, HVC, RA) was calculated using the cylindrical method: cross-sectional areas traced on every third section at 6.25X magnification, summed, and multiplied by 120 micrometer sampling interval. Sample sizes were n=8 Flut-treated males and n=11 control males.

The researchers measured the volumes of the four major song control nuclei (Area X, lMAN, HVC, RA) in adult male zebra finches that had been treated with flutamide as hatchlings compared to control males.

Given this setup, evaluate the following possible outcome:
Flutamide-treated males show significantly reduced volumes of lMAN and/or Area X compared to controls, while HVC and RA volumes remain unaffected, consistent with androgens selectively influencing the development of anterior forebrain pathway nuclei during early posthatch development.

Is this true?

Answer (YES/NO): NO